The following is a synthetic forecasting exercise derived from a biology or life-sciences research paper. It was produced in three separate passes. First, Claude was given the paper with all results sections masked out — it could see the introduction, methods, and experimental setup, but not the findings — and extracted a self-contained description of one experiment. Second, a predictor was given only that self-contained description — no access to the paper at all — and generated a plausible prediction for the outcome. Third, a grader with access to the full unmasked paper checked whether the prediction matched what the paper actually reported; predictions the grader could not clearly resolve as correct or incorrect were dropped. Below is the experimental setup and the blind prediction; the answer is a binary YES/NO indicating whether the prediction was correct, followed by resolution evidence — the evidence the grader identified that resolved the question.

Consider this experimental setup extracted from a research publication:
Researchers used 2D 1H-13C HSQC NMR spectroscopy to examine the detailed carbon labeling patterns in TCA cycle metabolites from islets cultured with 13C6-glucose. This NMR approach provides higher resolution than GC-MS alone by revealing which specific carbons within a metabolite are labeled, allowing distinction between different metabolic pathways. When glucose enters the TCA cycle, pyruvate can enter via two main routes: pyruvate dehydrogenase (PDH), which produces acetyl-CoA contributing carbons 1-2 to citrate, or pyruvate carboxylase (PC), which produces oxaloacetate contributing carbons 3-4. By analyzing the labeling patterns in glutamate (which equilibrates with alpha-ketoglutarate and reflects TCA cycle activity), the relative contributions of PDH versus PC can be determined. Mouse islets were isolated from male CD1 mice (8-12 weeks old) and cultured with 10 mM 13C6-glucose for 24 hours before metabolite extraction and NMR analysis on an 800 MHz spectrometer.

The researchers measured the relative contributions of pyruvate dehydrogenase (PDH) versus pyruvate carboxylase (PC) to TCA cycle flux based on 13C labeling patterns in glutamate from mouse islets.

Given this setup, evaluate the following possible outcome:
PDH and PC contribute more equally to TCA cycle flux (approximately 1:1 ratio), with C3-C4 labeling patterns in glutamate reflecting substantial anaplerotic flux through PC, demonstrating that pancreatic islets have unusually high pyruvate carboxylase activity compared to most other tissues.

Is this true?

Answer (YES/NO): NO